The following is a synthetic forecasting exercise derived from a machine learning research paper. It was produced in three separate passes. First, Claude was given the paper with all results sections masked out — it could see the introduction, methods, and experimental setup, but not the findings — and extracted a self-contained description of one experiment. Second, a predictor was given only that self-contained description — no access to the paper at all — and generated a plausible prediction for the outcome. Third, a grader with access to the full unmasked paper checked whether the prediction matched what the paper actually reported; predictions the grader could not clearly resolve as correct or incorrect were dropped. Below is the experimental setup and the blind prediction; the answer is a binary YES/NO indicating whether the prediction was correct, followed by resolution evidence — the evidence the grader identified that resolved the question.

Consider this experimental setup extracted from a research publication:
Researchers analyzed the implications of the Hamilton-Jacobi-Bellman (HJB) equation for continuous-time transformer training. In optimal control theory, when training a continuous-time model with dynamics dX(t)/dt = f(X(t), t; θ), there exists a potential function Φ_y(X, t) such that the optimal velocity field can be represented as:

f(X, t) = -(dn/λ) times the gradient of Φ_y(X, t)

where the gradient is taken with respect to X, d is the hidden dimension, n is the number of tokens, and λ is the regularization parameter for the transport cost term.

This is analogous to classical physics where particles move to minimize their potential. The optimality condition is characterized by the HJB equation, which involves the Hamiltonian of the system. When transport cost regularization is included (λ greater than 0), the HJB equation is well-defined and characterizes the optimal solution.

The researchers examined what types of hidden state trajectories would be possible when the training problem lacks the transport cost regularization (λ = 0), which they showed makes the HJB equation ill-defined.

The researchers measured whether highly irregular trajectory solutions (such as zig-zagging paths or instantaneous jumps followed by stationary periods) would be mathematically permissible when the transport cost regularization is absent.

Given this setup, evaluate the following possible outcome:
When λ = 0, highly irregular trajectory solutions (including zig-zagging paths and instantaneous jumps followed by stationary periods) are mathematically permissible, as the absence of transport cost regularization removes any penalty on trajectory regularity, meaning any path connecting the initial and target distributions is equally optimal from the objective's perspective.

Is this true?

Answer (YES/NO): YES